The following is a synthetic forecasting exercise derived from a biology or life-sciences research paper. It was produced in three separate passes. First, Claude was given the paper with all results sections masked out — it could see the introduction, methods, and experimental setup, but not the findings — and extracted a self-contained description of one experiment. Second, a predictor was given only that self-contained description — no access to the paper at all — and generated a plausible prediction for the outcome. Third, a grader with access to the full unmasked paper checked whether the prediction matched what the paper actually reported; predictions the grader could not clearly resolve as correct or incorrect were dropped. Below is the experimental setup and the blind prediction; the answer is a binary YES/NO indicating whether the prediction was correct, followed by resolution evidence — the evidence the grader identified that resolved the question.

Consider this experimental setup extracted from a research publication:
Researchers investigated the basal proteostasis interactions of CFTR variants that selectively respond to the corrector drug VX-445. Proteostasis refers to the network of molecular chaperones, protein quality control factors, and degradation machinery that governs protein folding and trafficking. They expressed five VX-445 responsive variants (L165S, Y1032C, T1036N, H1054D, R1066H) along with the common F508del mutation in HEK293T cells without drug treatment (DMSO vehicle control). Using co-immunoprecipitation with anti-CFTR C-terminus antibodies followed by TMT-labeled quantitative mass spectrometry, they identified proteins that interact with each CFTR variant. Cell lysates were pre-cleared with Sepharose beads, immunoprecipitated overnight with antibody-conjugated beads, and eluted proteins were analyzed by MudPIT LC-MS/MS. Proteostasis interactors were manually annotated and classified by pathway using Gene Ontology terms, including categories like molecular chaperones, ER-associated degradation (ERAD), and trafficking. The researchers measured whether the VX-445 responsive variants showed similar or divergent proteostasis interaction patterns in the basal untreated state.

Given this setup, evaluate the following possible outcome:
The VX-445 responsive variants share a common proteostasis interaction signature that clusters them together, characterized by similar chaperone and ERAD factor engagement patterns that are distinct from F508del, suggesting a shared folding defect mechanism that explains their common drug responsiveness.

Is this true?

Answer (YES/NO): NO